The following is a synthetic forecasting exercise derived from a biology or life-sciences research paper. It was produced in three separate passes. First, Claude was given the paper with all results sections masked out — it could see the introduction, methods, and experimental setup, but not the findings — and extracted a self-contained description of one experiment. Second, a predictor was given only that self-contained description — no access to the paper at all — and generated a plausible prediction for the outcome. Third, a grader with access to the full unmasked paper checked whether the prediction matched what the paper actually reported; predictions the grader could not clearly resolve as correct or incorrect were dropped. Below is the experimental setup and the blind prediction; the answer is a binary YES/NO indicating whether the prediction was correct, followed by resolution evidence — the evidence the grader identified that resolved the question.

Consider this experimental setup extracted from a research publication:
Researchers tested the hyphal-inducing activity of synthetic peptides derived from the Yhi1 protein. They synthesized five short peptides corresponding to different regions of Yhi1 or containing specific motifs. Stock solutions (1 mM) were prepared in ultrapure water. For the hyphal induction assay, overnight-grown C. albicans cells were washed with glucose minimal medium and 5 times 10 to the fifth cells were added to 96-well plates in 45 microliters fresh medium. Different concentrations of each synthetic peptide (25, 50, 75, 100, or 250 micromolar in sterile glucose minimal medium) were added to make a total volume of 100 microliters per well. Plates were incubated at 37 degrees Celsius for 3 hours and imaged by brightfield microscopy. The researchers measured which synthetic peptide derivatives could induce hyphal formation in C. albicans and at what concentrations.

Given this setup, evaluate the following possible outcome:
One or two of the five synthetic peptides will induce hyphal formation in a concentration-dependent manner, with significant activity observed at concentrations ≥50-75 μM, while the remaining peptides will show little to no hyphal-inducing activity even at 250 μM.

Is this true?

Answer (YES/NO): NO